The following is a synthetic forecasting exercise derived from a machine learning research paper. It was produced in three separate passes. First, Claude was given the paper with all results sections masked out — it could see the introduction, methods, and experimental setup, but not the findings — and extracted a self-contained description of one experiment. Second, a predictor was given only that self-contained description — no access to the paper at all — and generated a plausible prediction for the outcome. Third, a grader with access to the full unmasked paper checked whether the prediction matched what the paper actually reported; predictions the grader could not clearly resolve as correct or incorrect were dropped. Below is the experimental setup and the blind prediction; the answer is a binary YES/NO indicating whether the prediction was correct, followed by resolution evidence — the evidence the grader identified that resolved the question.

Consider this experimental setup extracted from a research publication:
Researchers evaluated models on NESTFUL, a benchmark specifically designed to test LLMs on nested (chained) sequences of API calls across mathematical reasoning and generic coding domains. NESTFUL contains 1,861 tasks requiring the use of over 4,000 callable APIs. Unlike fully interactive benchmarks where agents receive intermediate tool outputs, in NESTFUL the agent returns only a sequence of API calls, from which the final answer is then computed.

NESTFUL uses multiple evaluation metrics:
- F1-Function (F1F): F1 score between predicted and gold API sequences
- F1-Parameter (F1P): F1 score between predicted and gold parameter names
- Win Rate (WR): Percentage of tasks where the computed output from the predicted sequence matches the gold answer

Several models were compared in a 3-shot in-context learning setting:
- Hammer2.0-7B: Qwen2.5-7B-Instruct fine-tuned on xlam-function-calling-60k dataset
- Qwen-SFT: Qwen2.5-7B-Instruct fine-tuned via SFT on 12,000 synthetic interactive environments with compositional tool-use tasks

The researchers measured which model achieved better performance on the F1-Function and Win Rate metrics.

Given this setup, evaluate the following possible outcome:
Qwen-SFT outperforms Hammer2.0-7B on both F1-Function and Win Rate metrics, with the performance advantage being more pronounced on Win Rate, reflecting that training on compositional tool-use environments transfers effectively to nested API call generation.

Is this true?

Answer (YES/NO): NO